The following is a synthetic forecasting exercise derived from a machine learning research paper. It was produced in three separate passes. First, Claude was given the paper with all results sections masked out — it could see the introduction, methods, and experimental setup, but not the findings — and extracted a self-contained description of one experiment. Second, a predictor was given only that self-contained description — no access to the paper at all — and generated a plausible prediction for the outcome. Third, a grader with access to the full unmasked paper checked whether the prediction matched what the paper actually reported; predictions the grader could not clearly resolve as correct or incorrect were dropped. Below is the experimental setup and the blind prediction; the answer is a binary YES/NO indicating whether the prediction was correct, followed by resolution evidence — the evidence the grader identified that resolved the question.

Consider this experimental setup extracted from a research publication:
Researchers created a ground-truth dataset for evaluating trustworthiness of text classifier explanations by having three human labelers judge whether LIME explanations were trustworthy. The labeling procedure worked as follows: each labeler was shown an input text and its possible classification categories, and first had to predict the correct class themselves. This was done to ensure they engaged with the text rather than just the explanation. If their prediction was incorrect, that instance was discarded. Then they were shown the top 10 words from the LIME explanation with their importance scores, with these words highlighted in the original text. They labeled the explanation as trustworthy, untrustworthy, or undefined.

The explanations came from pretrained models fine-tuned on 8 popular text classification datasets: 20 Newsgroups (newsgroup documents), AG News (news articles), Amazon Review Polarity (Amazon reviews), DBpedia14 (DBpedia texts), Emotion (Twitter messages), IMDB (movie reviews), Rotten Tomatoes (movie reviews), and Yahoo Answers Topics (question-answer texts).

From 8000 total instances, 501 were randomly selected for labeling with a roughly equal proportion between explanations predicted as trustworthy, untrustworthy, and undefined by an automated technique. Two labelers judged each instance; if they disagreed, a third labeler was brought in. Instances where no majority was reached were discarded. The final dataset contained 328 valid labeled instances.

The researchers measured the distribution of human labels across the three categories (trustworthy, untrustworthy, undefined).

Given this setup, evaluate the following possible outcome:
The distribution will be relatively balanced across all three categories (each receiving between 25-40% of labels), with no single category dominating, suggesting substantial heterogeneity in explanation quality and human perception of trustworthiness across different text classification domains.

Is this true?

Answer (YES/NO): NO